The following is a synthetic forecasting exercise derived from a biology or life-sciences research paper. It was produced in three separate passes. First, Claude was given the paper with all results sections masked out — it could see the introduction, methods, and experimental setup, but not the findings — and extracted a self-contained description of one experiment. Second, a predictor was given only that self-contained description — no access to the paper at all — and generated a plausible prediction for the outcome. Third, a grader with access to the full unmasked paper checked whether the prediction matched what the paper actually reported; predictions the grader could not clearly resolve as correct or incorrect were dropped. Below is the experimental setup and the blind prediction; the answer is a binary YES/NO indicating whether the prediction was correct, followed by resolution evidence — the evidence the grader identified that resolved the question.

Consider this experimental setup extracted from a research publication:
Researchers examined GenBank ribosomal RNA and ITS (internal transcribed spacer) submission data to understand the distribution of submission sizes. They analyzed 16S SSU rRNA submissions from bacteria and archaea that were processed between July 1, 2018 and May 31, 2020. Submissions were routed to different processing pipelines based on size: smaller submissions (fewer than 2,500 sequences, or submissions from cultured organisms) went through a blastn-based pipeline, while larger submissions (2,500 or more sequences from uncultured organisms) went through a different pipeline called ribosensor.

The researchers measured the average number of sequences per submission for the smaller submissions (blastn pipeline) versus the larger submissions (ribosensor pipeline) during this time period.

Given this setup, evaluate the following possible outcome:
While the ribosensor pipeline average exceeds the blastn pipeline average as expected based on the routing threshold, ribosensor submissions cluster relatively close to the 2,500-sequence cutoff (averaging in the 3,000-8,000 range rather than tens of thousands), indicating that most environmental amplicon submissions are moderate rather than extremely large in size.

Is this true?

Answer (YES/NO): NO